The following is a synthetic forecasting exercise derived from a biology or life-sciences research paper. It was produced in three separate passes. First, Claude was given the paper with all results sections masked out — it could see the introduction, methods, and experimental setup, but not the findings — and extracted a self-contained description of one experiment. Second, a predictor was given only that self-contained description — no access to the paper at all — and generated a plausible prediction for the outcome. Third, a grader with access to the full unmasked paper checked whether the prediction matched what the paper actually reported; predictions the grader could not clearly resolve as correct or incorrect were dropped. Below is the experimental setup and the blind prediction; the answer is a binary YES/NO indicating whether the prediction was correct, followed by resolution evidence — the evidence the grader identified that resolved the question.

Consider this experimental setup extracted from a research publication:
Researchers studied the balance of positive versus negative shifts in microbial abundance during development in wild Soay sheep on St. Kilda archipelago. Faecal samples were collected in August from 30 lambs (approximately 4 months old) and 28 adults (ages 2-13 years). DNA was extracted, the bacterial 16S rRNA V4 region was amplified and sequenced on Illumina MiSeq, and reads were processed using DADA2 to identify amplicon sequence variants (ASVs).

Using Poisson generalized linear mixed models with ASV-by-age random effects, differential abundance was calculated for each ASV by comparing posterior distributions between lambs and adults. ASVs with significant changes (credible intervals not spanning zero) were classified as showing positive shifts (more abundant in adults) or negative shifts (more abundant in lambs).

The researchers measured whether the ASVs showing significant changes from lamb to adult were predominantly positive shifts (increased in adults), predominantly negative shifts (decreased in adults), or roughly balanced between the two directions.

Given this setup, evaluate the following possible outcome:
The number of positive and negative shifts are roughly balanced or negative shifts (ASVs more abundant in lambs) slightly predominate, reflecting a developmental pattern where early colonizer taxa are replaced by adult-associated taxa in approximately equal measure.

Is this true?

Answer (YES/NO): YES